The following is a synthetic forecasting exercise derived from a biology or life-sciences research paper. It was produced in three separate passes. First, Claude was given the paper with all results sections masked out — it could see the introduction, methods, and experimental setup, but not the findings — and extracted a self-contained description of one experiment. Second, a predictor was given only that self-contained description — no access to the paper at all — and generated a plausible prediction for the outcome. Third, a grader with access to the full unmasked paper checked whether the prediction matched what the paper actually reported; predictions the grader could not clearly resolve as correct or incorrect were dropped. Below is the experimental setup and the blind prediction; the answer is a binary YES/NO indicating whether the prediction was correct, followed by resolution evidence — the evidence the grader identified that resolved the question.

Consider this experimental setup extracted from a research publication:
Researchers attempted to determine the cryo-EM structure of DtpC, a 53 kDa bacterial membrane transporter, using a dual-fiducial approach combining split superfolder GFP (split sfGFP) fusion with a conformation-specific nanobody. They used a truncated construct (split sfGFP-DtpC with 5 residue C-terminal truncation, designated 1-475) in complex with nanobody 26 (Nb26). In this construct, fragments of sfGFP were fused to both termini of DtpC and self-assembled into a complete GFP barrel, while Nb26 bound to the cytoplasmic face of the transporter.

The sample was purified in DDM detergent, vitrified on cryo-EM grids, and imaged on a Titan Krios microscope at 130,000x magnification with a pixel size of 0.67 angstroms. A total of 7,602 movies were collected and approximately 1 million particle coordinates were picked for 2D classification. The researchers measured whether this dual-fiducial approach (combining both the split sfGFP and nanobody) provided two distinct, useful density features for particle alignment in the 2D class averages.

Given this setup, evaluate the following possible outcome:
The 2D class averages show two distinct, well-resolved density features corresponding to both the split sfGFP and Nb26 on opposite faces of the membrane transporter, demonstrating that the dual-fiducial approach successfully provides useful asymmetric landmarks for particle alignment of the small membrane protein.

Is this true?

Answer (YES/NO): NO